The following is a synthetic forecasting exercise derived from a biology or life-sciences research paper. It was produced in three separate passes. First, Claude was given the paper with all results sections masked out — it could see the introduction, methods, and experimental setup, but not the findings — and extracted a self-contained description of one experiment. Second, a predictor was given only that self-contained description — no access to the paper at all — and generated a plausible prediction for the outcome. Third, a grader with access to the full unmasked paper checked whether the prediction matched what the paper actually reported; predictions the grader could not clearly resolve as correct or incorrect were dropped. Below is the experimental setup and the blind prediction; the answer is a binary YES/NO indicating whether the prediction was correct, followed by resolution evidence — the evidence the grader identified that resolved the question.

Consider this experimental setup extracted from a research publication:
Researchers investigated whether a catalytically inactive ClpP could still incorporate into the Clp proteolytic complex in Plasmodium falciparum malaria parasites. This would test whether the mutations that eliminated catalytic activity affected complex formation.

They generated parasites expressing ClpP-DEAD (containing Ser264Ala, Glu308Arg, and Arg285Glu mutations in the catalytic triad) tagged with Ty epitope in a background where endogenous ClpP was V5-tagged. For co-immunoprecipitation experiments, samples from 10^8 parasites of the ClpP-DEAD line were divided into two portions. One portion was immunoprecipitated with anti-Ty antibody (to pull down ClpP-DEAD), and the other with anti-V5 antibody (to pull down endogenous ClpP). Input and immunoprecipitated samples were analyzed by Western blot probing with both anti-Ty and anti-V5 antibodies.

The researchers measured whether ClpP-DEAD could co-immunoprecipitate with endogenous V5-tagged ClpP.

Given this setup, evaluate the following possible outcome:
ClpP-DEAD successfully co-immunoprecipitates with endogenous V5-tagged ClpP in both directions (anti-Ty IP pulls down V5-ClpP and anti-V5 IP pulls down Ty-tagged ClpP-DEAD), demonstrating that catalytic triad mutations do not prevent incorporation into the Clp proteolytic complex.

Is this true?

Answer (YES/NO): YES